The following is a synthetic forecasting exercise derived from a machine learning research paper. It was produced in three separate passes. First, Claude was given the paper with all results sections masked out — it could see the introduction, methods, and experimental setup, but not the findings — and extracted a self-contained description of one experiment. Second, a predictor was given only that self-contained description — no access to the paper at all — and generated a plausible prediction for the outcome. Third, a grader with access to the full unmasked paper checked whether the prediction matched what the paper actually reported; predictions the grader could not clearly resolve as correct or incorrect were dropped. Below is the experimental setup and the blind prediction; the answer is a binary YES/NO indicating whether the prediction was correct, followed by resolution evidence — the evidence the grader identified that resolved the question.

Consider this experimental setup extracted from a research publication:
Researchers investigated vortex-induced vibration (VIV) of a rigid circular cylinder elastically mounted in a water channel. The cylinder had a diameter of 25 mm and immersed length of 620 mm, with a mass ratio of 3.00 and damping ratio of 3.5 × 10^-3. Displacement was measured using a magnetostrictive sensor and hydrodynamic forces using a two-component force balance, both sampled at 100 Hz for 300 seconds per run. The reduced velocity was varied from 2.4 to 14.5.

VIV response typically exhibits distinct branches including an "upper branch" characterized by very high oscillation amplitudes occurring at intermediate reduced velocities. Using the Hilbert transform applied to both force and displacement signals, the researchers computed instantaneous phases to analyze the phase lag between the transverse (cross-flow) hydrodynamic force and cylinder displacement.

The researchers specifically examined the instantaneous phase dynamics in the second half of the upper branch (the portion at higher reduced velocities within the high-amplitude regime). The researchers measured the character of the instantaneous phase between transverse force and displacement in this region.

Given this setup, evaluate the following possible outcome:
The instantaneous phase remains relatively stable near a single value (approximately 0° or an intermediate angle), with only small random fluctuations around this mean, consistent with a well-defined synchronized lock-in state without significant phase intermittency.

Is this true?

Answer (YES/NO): NO